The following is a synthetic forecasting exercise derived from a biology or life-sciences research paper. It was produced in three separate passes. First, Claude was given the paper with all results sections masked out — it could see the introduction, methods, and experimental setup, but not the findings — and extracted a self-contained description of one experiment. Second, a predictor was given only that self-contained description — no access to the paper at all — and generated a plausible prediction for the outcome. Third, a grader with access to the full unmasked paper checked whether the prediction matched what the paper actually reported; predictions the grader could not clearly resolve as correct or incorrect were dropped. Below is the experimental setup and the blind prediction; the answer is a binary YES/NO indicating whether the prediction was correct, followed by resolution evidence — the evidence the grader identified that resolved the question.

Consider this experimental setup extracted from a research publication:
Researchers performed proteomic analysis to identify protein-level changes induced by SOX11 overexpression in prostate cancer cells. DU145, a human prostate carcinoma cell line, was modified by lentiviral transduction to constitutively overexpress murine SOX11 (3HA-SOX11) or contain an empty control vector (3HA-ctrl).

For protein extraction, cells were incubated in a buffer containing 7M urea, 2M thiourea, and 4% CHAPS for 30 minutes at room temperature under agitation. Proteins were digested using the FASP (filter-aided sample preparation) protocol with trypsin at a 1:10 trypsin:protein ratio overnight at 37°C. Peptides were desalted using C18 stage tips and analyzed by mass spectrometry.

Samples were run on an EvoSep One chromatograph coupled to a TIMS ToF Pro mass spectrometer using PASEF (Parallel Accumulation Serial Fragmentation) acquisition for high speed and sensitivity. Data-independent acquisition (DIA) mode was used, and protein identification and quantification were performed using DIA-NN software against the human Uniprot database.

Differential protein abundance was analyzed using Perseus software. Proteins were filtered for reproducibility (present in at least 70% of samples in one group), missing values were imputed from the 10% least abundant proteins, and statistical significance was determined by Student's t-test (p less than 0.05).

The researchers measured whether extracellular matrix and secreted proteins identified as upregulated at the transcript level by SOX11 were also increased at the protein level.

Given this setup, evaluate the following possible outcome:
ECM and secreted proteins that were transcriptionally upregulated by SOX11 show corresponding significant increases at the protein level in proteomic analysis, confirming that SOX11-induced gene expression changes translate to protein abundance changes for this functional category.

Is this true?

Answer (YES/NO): YES